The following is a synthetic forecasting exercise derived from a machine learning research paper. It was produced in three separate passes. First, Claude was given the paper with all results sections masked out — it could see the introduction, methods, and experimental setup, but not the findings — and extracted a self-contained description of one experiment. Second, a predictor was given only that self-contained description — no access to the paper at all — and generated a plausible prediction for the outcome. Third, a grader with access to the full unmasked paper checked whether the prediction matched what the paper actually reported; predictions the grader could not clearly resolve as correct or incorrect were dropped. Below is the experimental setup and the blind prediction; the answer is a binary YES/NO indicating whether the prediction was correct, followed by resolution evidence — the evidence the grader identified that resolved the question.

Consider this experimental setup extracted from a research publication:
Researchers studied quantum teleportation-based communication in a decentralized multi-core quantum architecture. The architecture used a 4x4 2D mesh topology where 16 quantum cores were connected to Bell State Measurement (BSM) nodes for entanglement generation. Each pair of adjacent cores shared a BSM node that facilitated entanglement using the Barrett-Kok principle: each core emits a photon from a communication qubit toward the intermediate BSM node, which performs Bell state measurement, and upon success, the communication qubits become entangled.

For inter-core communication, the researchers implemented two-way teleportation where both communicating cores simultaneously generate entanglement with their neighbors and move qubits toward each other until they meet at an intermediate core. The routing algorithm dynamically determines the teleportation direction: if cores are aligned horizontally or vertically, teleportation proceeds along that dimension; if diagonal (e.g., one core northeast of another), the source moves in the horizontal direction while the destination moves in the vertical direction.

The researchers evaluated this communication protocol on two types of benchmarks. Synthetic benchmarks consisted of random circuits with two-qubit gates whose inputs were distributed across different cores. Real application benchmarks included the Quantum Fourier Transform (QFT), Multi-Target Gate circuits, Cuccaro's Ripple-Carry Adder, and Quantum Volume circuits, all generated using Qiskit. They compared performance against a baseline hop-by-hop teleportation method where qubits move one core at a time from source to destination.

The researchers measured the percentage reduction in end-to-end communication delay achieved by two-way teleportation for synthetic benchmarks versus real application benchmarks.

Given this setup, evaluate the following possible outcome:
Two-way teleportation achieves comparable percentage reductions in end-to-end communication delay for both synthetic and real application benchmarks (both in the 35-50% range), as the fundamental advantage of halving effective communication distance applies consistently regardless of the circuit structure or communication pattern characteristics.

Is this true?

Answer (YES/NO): NO